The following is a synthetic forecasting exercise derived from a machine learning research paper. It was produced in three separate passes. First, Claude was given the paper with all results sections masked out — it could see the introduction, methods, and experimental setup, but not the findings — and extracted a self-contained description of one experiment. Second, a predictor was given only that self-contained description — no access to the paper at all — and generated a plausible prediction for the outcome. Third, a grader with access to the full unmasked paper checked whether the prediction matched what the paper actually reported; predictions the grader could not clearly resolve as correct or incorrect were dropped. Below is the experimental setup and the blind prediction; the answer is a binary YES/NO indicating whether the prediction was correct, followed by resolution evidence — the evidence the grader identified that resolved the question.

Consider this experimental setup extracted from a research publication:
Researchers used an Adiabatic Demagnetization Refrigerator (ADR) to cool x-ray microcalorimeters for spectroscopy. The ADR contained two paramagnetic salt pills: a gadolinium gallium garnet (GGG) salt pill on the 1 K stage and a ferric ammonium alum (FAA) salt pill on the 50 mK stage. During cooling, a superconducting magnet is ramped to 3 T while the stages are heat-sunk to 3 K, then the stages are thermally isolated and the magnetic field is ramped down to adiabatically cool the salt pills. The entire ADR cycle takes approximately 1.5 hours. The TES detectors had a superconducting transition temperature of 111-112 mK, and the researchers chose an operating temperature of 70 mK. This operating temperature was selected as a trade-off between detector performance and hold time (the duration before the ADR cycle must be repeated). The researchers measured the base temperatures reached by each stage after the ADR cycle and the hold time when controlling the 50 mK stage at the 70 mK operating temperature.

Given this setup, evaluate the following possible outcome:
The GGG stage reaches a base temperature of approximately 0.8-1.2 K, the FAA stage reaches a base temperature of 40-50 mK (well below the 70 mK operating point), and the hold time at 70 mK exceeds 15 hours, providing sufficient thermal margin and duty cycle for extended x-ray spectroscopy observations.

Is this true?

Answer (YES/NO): NO